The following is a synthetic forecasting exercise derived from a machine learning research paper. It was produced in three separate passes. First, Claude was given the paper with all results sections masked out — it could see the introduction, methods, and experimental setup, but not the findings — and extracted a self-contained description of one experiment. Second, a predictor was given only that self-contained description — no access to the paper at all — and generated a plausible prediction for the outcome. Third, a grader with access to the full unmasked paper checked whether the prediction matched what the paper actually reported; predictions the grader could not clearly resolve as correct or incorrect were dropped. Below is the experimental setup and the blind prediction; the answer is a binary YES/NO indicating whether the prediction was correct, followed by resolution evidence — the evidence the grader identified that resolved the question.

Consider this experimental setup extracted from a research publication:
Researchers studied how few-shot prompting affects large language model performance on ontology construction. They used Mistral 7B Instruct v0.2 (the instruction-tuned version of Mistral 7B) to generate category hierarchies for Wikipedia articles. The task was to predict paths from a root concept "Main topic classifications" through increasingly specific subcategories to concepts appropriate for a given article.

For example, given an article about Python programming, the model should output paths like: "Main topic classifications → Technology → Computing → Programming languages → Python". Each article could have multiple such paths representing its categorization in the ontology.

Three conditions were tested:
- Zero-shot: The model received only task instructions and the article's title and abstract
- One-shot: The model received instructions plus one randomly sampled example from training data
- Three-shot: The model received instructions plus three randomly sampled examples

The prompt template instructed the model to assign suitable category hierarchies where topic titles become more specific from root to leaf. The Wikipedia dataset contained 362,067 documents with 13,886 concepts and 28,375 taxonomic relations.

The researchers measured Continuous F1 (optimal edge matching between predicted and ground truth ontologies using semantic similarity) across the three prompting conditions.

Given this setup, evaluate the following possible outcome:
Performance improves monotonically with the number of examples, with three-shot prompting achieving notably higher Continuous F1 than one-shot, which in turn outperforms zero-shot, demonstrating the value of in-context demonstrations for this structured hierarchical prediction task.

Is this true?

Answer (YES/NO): NO